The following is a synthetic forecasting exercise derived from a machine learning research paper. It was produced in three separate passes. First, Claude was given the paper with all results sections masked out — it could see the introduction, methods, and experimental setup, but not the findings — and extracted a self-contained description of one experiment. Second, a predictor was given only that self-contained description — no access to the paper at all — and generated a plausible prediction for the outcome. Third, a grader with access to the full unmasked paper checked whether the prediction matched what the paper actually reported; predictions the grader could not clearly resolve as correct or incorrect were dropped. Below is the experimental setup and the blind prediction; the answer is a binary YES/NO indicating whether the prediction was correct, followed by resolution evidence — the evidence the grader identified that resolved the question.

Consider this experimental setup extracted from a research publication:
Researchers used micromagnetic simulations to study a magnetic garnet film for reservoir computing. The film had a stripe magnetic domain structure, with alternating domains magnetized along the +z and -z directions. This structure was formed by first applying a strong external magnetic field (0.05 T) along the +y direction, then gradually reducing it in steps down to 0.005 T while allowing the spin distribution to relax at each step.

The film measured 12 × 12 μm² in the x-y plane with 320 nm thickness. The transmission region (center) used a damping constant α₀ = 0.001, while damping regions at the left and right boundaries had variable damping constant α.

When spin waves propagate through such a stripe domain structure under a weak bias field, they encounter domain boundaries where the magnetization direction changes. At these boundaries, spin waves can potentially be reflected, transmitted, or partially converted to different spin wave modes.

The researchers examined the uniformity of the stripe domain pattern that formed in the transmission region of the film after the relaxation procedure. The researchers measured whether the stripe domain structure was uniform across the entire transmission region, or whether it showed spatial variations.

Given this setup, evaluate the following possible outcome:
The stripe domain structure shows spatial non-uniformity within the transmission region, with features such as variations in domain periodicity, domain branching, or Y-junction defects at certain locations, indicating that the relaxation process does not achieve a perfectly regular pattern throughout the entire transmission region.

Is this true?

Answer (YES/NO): YES